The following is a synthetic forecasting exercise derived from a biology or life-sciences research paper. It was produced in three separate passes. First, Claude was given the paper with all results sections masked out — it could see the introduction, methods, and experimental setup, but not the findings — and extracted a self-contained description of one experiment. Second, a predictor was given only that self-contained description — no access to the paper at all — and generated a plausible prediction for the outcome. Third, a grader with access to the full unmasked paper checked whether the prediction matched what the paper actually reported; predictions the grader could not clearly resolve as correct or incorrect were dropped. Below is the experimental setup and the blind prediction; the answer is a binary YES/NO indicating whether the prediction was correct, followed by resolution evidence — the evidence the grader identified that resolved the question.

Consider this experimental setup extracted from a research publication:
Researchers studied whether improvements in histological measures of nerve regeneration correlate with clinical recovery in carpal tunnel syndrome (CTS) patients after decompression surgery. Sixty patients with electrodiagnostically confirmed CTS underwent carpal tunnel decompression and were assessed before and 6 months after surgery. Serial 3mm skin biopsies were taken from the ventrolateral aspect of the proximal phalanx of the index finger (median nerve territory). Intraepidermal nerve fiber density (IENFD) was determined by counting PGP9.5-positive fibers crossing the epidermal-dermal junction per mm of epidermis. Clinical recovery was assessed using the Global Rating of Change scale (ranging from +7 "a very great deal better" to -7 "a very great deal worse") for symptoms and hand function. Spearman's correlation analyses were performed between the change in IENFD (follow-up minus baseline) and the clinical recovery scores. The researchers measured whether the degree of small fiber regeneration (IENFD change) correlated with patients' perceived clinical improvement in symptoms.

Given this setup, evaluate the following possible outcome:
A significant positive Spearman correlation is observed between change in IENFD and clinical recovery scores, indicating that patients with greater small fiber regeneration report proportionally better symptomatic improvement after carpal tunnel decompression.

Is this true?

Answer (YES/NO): YES